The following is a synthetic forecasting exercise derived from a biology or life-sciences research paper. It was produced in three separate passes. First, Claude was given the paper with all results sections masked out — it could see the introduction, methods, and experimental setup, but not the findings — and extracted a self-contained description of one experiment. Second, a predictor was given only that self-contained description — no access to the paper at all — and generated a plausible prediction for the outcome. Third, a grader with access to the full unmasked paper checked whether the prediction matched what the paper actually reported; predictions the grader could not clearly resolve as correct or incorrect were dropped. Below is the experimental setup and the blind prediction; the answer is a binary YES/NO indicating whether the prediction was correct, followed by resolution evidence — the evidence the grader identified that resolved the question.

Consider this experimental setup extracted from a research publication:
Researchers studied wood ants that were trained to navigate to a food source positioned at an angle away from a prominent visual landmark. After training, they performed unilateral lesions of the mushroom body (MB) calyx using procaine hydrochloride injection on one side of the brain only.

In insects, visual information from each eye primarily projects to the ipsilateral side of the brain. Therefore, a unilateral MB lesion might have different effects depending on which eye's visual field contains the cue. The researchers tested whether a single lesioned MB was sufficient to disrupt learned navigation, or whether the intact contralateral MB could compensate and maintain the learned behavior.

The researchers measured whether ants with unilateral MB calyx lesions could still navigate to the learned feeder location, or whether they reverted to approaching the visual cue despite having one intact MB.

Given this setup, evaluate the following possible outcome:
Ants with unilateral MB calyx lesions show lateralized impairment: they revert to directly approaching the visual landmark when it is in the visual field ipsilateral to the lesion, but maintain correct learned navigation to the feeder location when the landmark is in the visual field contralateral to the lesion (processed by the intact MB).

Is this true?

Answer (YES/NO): NO